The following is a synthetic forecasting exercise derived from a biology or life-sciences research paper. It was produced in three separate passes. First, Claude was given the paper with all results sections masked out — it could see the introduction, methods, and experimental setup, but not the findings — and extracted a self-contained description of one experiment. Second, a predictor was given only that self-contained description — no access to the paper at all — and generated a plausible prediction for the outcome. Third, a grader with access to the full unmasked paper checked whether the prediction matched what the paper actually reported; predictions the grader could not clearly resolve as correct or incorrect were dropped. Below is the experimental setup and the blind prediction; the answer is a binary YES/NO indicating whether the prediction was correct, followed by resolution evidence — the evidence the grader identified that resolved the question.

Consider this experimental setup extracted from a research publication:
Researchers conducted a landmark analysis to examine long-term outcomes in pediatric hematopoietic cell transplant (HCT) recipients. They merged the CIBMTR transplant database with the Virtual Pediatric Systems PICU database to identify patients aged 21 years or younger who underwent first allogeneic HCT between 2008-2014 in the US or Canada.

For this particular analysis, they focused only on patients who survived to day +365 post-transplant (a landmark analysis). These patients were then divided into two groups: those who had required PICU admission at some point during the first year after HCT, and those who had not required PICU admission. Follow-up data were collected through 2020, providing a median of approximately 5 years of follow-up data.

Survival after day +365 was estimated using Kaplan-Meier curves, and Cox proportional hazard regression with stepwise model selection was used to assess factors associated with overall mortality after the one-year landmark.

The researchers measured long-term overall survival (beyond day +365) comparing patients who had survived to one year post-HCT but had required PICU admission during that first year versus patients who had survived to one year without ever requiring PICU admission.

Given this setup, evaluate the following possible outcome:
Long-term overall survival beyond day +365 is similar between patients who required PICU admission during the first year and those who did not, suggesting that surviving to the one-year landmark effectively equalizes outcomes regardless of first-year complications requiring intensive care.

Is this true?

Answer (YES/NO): NO